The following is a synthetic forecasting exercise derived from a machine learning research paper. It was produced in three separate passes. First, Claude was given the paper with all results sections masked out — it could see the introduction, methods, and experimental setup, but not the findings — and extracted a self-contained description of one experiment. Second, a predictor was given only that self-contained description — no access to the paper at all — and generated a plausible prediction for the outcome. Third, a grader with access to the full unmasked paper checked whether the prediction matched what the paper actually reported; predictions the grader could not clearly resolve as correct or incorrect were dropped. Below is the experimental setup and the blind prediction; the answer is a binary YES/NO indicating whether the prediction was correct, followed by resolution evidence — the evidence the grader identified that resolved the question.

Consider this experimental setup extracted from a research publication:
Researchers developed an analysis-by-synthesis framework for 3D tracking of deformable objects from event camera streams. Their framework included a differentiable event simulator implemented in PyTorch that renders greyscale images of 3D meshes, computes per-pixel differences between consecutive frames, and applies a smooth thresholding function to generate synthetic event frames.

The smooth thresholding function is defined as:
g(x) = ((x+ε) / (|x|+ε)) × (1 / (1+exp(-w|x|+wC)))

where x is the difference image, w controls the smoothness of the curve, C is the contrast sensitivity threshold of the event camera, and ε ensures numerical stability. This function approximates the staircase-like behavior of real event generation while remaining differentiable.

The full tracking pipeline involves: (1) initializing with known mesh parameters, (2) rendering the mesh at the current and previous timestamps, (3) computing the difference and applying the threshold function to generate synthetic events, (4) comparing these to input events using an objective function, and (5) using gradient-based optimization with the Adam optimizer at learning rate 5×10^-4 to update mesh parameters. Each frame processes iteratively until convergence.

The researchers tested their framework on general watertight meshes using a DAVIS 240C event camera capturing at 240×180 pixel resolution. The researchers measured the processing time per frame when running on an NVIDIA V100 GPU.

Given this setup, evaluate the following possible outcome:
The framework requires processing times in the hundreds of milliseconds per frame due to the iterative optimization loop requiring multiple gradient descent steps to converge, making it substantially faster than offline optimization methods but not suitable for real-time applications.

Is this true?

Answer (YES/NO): NO